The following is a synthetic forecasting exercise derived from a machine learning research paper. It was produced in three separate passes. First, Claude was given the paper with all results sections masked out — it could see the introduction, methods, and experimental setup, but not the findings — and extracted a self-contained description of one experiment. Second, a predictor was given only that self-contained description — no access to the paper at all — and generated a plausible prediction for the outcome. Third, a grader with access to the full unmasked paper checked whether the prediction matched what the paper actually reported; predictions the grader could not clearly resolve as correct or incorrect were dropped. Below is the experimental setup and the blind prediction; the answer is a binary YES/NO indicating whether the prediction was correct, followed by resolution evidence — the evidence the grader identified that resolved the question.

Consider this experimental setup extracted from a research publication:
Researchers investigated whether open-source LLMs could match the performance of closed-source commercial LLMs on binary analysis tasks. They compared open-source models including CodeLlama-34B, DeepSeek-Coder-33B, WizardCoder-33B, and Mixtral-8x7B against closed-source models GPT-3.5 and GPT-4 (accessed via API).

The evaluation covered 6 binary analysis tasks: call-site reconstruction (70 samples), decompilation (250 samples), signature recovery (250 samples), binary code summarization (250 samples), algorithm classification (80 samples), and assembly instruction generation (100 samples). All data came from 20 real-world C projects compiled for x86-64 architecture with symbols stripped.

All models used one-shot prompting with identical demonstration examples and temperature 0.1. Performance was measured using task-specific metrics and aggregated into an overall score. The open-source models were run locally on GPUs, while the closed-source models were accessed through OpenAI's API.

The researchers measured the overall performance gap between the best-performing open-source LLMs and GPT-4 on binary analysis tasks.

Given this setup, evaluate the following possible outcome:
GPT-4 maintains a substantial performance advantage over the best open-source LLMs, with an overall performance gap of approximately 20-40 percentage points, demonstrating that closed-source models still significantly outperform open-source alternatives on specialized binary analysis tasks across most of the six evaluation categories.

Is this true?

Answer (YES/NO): NO